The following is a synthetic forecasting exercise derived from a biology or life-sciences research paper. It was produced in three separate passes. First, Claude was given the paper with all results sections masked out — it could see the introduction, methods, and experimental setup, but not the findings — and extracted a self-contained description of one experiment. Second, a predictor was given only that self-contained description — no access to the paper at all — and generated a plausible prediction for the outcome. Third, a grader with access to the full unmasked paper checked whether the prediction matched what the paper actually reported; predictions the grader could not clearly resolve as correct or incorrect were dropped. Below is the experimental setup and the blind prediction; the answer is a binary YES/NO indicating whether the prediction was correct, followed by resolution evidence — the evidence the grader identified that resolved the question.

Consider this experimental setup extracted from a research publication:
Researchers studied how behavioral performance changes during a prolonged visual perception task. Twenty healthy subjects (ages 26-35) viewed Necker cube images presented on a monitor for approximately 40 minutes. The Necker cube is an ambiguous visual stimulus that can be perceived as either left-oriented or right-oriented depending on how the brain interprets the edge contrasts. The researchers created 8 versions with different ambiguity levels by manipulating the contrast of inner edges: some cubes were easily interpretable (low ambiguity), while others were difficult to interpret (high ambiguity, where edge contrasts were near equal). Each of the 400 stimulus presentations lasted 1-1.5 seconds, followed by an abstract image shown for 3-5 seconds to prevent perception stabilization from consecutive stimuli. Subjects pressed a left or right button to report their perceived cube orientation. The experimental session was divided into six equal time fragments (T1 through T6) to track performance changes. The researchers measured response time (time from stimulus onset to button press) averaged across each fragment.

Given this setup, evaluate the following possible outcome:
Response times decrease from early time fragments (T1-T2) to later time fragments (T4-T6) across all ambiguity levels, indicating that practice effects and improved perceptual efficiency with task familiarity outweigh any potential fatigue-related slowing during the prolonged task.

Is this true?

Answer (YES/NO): YES